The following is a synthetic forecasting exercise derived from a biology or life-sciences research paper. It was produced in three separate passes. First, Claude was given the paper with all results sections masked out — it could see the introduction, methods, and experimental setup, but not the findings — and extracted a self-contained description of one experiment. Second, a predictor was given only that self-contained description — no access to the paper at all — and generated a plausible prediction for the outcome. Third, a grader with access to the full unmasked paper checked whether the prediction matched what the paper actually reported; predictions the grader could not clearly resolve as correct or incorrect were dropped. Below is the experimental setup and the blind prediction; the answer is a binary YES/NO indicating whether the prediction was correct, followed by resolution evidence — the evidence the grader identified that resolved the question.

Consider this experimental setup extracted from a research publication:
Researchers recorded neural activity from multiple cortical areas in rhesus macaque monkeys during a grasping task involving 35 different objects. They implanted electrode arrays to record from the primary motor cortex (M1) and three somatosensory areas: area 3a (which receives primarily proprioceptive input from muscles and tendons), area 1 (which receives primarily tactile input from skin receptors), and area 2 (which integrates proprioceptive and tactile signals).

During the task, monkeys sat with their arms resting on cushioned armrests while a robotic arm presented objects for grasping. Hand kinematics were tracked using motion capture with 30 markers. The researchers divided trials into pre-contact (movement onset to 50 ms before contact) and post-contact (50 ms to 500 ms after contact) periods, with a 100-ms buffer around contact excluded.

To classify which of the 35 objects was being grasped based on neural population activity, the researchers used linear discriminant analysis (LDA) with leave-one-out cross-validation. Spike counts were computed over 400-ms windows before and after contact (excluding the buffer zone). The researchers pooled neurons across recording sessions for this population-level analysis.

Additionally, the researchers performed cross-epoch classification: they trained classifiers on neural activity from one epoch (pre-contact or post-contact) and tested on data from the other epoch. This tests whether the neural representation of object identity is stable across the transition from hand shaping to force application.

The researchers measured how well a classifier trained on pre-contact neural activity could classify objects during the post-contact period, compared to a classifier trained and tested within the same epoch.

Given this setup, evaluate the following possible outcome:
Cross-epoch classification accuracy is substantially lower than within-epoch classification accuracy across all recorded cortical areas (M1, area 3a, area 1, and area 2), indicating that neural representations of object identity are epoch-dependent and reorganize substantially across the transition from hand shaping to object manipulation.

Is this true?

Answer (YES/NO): YES